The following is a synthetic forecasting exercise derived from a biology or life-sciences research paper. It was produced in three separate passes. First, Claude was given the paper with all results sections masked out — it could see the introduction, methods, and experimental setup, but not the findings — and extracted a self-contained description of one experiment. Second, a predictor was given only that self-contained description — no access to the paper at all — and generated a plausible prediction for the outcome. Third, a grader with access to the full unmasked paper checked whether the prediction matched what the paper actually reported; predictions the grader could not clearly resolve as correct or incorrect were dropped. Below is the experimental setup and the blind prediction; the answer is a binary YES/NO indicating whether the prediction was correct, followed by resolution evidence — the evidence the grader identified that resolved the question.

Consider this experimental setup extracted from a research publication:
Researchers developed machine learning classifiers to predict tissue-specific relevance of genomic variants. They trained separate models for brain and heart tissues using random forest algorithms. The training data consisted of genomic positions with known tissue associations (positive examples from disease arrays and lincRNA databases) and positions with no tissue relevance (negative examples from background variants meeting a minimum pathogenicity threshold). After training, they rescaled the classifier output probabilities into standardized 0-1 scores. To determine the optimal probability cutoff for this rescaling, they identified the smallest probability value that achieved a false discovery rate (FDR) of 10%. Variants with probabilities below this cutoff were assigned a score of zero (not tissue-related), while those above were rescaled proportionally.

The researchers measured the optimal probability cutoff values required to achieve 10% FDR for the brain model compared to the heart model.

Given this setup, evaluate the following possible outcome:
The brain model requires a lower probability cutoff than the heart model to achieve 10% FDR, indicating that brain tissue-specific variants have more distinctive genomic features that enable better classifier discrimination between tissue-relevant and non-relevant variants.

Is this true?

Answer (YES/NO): NO